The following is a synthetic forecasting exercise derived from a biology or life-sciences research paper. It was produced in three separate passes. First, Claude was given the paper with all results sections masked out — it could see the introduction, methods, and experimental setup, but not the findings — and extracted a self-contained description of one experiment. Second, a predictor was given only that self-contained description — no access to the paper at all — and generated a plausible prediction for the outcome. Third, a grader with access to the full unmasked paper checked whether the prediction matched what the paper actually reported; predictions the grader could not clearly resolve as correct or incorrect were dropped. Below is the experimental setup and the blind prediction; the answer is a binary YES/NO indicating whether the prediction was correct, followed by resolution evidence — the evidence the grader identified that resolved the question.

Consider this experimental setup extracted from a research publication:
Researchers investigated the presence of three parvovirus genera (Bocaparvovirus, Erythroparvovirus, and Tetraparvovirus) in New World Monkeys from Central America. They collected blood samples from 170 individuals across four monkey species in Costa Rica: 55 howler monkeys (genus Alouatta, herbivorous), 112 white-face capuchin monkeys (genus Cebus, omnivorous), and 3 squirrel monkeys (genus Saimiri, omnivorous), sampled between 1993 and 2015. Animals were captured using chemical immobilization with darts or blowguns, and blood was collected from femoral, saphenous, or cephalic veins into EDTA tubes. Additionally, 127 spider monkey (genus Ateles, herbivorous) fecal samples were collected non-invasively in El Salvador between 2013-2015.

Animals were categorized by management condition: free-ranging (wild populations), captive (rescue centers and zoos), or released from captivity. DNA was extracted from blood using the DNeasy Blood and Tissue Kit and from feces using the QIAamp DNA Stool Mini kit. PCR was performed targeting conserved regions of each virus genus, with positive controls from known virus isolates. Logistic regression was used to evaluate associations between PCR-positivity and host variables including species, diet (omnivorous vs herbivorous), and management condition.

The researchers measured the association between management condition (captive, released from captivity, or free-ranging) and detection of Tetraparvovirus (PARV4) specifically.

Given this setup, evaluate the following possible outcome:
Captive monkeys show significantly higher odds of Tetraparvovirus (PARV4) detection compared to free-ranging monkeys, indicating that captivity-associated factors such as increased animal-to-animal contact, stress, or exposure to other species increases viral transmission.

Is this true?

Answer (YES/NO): YES